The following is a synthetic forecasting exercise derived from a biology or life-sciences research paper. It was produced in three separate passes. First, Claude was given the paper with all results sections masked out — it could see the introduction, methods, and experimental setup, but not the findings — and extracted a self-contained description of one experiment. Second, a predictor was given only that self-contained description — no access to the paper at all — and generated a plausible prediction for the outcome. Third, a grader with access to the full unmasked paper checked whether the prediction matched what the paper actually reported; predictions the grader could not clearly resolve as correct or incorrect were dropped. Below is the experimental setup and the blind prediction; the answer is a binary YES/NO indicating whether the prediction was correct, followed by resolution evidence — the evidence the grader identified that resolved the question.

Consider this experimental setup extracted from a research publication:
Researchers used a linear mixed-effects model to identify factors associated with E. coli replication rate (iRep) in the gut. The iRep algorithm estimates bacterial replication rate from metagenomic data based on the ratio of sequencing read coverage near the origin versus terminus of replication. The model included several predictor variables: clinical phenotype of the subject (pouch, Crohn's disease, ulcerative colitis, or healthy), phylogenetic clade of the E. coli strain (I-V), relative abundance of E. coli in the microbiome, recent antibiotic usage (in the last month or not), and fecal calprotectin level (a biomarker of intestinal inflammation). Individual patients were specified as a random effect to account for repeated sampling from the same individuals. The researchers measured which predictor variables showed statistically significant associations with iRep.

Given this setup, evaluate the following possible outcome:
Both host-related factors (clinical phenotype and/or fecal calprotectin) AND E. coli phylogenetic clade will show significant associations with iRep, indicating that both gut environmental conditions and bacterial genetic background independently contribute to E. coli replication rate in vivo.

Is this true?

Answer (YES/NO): NO